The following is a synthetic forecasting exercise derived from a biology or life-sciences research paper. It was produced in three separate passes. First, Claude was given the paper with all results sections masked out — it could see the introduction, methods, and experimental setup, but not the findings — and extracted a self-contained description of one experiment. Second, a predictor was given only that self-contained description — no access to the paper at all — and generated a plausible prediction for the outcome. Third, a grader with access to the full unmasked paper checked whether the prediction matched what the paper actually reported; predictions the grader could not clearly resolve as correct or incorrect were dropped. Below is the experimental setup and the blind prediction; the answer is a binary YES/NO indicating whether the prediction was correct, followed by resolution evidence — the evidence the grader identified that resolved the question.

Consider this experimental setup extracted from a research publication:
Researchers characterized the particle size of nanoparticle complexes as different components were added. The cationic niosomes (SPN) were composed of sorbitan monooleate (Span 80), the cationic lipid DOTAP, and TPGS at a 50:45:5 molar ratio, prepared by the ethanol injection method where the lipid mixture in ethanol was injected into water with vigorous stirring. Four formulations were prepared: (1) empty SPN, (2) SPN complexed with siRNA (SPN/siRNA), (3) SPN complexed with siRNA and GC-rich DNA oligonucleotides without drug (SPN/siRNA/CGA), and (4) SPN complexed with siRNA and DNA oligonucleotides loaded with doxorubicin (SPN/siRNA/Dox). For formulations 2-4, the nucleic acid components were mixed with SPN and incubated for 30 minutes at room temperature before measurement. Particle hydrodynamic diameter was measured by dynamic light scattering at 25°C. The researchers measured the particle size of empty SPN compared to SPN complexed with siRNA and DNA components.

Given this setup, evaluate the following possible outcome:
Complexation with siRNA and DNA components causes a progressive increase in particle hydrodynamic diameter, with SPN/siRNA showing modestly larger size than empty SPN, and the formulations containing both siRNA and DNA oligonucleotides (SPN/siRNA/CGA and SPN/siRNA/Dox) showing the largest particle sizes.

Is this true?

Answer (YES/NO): YES